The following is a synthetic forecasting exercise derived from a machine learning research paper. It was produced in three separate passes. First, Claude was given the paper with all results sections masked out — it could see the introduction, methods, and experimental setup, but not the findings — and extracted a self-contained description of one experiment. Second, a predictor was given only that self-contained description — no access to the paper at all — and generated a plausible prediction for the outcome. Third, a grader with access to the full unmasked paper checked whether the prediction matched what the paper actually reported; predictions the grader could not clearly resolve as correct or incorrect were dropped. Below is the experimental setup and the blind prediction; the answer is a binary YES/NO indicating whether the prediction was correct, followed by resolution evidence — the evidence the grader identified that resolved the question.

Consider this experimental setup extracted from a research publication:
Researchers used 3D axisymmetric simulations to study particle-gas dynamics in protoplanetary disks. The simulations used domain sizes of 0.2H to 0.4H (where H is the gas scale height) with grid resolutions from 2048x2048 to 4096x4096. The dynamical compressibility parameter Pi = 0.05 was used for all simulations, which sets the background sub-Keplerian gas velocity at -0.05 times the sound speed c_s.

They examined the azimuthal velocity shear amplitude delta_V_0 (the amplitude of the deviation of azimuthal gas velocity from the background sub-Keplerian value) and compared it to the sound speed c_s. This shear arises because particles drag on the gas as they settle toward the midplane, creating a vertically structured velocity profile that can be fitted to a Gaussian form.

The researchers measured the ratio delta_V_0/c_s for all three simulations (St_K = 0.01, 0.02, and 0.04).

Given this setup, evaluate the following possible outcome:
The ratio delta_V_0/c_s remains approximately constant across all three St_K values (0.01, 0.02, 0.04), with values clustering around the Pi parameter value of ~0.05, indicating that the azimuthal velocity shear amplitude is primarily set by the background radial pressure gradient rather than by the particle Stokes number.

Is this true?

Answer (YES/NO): NO